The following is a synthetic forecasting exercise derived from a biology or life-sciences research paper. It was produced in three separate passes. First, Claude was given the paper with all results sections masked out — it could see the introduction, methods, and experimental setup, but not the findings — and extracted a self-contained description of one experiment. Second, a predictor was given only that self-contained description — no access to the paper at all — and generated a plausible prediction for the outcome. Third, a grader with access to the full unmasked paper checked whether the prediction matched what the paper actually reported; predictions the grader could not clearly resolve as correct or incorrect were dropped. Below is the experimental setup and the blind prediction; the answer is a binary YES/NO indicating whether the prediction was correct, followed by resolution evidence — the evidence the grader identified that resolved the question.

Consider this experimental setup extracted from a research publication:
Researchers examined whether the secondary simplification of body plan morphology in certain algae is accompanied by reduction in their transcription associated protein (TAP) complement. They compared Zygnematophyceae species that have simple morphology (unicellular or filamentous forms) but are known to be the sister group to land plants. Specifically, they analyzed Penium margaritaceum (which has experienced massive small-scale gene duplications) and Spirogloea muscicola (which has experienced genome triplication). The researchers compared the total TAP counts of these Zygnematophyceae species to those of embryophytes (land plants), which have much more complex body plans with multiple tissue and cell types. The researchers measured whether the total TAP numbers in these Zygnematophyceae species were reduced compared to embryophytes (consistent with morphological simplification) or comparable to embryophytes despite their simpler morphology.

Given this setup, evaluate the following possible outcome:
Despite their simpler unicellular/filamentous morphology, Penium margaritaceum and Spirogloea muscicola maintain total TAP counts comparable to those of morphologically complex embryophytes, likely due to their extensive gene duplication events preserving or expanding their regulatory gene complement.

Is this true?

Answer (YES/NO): YES